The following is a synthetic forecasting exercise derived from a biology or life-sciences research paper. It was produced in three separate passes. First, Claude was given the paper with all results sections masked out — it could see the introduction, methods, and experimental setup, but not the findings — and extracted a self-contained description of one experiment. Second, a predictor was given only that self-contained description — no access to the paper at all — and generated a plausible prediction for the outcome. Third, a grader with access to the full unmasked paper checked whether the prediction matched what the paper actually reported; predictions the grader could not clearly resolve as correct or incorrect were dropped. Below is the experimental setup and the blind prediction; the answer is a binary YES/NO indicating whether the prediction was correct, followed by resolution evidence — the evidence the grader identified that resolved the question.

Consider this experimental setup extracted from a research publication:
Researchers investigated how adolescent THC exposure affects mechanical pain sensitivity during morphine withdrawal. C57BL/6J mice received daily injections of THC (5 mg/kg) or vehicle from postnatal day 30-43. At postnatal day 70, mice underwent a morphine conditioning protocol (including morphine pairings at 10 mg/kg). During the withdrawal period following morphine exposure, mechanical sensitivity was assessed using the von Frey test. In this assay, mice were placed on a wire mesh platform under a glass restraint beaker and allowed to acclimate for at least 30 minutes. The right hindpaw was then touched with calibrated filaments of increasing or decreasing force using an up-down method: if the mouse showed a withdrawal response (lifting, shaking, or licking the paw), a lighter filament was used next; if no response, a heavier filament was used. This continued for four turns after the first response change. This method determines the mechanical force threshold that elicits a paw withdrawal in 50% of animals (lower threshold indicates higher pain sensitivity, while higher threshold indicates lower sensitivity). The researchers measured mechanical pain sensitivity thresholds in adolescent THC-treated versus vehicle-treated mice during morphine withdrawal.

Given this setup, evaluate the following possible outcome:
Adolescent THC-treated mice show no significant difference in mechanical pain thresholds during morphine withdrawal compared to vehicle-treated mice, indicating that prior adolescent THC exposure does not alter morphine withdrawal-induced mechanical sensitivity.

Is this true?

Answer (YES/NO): NO